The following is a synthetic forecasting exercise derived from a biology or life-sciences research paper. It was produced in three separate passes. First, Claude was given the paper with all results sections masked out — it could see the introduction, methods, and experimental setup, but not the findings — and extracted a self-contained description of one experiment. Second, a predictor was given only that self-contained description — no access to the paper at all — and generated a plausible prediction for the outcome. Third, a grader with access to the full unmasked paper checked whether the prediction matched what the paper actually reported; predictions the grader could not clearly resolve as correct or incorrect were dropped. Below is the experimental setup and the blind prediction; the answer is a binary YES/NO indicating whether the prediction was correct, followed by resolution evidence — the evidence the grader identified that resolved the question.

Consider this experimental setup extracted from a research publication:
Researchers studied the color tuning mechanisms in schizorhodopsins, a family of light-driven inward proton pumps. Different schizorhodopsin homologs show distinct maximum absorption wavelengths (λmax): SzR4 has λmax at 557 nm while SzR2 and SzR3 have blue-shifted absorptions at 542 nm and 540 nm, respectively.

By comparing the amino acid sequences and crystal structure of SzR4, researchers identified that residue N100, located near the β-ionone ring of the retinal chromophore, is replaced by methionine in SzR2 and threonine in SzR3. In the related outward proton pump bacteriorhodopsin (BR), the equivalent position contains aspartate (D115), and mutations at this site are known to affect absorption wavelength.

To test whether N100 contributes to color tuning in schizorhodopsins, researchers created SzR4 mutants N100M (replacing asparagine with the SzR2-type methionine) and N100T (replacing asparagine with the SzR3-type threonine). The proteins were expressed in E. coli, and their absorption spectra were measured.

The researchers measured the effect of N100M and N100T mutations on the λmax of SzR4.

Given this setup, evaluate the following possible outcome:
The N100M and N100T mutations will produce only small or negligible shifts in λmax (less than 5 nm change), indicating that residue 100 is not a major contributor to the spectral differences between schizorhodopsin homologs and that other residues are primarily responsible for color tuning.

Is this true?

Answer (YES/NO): NO